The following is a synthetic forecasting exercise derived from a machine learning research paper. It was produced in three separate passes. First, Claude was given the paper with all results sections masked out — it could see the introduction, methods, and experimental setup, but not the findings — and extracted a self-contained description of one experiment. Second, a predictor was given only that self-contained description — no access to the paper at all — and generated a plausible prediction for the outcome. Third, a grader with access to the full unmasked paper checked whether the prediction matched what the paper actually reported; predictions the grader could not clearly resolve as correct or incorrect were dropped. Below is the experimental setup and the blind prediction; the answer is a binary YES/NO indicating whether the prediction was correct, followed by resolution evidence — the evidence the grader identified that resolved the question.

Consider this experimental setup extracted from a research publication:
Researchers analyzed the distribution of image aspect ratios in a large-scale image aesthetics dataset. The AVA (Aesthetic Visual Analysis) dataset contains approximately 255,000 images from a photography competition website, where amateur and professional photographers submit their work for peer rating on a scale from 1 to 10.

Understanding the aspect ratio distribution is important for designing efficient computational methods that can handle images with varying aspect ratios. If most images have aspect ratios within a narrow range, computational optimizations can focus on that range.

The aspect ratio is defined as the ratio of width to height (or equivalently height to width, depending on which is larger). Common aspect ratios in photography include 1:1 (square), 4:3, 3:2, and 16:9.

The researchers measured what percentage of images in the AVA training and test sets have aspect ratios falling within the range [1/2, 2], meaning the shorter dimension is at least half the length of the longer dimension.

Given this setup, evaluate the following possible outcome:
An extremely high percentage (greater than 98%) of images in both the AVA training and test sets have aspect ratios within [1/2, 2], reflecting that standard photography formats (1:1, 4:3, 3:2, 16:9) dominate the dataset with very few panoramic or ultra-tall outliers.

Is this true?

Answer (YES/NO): NO